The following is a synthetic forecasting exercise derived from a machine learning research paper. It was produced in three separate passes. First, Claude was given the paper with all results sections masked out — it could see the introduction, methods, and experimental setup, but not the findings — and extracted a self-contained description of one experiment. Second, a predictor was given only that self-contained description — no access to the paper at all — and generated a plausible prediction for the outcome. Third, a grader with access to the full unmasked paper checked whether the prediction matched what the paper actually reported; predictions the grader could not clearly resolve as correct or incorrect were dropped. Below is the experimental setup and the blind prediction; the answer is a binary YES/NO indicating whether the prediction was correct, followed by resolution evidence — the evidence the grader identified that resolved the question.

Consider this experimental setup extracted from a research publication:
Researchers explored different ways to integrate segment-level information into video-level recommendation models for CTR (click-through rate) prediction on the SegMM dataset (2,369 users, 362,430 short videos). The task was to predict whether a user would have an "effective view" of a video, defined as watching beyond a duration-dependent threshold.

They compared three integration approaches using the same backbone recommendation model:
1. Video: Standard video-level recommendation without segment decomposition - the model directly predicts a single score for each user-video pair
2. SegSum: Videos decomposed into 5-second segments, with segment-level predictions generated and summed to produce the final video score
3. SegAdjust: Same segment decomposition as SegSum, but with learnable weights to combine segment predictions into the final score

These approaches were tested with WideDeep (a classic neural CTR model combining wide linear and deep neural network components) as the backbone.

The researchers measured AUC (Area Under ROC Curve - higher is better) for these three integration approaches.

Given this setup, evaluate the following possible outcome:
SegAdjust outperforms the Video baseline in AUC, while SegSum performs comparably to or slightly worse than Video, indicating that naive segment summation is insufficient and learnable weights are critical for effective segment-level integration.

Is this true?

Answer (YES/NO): NO